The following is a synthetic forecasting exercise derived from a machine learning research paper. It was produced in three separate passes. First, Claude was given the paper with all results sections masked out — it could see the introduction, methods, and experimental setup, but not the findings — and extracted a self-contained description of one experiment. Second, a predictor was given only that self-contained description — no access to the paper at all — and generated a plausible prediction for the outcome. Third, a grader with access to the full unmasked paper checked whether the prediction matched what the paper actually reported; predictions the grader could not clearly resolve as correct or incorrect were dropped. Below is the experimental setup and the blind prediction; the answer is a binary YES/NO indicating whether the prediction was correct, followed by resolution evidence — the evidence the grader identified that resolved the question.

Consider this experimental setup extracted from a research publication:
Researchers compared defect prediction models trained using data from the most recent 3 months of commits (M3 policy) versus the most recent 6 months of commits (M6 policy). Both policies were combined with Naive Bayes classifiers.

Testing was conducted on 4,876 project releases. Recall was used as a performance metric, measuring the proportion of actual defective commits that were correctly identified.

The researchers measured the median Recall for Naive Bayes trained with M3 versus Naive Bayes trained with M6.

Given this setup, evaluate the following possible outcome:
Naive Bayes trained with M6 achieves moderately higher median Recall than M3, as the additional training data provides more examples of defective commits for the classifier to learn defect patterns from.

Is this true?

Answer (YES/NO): NO